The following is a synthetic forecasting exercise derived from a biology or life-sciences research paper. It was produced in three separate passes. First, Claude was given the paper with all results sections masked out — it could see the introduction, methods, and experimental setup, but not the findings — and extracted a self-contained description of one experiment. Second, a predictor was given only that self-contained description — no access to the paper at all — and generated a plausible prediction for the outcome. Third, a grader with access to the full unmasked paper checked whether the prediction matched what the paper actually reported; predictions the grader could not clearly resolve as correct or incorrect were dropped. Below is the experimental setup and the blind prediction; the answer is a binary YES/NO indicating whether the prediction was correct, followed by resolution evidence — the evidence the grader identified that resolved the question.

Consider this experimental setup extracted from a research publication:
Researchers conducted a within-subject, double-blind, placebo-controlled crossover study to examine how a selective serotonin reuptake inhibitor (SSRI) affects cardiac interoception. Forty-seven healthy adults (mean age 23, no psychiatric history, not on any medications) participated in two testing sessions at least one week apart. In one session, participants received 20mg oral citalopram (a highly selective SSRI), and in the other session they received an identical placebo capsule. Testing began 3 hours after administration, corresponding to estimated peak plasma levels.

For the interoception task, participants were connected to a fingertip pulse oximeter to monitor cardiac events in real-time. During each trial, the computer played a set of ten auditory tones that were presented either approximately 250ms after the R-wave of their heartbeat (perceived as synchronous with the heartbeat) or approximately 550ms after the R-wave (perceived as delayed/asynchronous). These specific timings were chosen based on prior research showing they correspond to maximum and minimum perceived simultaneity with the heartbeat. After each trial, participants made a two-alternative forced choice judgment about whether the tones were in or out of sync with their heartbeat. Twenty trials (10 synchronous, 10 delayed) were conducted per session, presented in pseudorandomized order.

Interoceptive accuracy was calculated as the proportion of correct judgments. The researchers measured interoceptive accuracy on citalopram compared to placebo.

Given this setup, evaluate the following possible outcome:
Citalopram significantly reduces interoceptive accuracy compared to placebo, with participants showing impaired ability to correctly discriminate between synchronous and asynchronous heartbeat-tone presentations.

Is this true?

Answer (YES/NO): NO